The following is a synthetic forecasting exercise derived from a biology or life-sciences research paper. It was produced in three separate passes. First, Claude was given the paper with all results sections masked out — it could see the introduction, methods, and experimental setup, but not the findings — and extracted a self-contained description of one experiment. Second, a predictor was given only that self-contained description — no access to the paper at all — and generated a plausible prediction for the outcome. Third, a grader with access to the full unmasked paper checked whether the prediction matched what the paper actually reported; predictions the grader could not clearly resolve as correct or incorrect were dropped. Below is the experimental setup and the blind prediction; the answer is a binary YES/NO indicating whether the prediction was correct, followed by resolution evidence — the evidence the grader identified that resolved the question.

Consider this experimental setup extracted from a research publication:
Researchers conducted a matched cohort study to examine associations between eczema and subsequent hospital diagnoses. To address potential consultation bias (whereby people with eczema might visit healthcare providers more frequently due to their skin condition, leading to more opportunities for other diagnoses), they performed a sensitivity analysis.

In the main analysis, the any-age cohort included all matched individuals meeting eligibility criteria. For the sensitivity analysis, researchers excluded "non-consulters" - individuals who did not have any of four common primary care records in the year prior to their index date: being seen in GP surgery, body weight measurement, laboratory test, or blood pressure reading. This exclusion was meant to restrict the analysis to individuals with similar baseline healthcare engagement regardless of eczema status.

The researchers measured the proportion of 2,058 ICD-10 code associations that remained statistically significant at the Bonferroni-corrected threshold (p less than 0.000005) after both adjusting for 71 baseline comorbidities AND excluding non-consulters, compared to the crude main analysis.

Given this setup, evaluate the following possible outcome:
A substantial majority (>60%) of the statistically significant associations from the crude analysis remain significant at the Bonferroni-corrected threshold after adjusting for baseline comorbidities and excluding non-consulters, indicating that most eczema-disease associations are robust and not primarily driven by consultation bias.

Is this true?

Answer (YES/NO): NO